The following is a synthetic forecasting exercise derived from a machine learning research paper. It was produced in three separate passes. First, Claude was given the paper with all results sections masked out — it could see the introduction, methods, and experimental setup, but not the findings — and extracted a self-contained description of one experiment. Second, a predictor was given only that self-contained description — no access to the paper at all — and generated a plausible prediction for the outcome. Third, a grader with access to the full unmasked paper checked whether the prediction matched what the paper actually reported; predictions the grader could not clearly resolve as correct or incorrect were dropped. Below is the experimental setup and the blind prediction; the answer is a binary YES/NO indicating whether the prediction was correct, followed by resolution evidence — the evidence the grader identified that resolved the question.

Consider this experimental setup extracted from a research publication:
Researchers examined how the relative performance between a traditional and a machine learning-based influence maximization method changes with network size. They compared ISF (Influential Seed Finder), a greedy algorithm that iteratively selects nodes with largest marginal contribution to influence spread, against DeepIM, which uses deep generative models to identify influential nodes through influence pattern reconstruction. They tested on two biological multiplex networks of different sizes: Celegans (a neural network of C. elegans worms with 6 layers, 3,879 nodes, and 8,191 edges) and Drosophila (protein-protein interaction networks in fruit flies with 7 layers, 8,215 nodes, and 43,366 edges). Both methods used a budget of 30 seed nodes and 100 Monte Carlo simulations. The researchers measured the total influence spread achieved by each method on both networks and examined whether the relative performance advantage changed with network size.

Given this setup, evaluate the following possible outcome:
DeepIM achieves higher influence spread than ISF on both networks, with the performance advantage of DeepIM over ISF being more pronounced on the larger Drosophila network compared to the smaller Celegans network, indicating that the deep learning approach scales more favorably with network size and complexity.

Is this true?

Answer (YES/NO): NO